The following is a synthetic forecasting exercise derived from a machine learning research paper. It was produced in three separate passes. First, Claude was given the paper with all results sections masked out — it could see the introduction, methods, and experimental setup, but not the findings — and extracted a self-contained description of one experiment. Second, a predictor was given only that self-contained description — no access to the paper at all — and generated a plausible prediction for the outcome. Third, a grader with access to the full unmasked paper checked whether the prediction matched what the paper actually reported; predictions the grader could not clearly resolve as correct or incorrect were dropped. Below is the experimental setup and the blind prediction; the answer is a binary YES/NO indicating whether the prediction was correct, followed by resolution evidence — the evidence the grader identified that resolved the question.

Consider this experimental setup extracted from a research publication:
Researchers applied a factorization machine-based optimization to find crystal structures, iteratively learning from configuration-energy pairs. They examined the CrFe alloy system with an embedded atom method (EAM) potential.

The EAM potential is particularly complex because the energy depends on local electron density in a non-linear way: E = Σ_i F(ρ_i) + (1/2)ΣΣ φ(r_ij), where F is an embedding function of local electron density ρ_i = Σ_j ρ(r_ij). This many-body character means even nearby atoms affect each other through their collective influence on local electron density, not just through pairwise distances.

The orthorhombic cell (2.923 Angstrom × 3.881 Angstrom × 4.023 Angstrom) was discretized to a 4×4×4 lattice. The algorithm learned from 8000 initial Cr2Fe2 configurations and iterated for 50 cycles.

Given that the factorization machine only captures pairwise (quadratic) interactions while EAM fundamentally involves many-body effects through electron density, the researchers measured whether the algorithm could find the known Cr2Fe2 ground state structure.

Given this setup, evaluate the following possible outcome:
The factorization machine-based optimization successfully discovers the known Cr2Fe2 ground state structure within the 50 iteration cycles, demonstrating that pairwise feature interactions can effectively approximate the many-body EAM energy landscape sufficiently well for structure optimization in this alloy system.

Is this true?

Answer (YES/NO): YES